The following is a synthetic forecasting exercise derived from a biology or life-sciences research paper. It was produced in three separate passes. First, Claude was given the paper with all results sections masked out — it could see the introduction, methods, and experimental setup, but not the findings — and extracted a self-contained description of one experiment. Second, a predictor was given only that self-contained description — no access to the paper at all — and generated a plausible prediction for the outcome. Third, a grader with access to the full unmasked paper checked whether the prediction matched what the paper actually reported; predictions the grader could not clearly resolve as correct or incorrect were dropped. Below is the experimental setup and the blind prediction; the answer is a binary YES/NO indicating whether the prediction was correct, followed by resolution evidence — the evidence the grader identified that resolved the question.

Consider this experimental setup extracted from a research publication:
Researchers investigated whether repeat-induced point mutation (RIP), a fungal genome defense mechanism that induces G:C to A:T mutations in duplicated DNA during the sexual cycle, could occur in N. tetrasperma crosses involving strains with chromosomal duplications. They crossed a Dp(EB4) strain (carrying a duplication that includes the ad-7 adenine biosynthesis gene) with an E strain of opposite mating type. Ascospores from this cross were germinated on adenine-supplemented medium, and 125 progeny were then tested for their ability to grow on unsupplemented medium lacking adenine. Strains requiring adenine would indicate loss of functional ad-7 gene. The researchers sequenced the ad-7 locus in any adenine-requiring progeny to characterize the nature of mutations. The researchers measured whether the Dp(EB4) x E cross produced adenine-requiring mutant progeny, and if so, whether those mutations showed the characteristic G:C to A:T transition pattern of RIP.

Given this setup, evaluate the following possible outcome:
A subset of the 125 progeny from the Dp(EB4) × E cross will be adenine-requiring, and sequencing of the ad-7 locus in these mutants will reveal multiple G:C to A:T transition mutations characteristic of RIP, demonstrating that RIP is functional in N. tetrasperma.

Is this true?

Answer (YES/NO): YES